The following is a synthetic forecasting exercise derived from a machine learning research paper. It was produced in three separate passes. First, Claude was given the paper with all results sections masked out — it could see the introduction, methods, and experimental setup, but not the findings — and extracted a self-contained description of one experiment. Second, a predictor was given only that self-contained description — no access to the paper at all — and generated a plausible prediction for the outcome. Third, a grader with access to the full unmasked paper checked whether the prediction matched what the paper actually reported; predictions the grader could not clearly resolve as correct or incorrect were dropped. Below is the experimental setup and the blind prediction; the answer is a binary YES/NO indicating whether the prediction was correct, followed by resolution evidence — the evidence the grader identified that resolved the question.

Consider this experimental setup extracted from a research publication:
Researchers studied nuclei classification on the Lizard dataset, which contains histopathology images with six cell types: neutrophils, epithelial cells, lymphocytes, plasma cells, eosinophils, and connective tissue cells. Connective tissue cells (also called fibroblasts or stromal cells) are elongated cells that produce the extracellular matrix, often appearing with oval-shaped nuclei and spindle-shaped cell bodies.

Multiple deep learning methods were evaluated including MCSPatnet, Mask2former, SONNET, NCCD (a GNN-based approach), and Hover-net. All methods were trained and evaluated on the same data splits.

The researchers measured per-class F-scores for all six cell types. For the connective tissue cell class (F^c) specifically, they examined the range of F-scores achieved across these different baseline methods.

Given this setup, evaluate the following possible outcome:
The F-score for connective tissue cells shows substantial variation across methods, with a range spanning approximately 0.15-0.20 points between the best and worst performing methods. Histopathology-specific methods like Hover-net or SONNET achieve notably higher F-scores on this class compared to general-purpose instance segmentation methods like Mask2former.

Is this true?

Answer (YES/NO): NO